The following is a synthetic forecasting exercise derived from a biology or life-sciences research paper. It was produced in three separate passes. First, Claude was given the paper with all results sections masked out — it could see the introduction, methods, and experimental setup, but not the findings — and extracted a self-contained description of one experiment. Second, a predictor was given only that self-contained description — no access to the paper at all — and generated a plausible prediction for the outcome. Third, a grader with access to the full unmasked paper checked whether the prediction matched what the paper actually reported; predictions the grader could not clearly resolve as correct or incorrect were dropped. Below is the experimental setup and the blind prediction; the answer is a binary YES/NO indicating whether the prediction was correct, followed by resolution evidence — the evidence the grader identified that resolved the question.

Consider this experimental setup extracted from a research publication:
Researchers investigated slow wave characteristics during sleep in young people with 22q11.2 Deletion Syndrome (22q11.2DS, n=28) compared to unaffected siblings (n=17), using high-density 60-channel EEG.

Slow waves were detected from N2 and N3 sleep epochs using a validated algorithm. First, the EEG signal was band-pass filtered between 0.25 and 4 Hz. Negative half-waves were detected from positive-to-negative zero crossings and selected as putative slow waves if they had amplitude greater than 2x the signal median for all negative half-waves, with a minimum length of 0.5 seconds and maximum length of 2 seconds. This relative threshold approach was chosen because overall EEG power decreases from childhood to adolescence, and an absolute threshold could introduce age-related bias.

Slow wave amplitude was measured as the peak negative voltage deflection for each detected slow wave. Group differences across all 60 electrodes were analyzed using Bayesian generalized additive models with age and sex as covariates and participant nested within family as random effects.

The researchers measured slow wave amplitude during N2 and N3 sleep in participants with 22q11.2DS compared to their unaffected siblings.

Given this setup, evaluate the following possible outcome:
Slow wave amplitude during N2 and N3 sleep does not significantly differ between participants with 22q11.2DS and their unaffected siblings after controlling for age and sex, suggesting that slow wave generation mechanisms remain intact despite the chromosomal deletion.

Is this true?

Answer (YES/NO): NO